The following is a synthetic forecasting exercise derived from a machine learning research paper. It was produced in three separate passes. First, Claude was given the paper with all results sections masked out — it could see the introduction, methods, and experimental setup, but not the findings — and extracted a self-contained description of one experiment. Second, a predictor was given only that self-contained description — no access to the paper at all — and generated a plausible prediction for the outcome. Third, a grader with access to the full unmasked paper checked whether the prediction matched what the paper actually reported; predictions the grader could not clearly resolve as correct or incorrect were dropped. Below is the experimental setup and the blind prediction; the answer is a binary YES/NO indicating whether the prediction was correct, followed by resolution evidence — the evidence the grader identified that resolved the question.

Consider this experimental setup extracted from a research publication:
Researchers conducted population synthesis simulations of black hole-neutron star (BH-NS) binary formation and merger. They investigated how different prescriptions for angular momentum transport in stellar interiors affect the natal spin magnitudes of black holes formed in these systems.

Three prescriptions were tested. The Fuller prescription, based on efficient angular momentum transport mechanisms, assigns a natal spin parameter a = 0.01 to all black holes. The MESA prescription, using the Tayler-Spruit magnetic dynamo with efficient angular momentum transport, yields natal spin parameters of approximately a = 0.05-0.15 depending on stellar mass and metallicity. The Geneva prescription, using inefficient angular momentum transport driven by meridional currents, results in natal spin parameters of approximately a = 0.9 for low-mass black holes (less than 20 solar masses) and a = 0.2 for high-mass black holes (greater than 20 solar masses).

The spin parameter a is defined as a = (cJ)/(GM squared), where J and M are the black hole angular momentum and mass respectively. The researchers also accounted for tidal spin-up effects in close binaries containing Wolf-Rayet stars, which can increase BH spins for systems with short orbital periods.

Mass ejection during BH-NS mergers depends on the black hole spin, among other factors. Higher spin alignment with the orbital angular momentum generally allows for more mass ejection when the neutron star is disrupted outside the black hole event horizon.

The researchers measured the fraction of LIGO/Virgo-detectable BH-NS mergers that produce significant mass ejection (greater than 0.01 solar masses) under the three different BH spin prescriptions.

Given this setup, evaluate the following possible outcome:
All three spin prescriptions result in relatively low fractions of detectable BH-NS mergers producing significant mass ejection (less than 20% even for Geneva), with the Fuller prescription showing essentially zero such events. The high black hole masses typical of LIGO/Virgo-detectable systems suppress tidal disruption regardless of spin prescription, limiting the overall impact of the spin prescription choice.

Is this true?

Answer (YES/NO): YES